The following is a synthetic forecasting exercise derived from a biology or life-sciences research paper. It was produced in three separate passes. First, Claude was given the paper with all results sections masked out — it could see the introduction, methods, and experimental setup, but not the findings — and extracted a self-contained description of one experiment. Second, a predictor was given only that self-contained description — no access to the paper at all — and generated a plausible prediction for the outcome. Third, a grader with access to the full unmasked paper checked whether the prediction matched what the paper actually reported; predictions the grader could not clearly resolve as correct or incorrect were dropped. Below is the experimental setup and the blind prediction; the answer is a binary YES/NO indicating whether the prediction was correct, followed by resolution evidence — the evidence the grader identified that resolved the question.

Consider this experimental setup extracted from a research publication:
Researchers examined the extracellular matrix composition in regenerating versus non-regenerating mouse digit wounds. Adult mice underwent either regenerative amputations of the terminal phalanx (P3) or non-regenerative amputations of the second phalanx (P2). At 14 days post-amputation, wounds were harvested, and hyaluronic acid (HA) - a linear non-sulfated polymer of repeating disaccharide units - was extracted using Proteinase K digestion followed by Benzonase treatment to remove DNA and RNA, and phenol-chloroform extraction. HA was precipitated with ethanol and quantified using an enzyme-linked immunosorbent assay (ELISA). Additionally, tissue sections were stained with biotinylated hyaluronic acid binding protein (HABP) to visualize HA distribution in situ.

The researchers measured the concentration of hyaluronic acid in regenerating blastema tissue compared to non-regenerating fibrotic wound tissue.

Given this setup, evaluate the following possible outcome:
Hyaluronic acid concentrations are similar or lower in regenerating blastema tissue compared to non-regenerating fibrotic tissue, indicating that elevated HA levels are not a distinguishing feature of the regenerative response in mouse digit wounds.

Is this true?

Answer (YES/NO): NO